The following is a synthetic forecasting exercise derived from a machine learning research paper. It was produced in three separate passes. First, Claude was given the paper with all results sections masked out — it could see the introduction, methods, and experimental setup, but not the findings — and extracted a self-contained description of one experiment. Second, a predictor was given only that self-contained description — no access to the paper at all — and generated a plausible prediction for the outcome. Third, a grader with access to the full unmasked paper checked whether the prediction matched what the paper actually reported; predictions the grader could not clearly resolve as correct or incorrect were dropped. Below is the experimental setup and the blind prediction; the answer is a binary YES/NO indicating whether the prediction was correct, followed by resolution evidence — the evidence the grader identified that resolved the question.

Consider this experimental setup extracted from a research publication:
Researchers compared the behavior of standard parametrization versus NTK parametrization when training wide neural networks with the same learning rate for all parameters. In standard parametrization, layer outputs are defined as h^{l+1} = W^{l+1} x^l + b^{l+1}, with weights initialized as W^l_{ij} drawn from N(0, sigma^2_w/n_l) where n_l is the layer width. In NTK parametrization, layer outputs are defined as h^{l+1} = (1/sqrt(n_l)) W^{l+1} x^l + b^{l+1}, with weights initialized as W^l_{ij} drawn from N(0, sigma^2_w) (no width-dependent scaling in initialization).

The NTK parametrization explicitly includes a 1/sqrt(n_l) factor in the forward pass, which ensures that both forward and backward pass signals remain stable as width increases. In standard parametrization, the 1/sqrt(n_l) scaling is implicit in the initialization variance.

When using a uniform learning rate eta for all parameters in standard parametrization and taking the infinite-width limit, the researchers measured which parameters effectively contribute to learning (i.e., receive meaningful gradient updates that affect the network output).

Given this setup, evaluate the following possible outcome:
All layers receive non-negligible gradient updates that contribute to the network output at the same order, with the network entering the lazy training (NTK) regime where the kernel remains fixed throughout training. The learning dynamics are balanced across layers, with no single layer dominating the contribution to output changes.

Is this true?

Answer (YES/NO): NO